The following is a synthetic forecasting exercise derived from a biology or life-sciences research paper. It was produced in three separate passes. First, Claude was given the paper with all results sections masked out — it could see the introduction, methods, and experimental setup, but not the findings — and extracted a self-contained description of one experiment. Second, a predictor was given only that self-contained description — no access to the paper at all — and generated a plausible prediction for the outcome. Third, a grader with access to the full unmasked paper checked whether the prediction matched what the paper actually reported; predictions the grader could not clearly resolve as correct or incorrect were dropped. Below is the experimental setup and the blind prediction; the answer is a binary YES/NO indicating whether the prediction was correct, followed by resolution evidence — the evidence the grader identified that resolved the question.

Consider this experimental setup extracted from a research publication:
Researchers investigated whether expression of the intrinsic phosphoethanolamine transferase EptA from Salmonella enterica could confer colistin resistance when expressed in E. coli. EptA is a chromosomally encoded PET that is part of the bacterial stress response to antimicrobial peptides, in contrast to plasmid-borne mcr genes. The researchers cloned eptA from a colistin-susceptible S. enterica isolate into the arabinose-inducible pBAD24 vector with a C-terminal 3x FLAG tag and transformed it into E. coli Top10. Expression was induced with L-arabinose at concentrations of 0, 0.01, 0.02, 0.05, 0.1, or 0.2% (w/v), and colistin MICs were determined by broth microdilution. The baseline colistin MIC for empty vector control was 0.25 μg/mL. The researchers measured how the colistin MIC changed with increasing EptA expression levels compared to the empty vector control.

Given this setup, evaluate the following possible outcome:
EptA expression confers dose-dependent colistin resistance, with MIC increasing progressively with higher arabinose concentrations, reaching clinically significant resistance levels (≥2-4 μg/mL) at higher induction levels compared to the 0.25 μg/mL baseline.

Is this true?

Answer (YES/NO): NO